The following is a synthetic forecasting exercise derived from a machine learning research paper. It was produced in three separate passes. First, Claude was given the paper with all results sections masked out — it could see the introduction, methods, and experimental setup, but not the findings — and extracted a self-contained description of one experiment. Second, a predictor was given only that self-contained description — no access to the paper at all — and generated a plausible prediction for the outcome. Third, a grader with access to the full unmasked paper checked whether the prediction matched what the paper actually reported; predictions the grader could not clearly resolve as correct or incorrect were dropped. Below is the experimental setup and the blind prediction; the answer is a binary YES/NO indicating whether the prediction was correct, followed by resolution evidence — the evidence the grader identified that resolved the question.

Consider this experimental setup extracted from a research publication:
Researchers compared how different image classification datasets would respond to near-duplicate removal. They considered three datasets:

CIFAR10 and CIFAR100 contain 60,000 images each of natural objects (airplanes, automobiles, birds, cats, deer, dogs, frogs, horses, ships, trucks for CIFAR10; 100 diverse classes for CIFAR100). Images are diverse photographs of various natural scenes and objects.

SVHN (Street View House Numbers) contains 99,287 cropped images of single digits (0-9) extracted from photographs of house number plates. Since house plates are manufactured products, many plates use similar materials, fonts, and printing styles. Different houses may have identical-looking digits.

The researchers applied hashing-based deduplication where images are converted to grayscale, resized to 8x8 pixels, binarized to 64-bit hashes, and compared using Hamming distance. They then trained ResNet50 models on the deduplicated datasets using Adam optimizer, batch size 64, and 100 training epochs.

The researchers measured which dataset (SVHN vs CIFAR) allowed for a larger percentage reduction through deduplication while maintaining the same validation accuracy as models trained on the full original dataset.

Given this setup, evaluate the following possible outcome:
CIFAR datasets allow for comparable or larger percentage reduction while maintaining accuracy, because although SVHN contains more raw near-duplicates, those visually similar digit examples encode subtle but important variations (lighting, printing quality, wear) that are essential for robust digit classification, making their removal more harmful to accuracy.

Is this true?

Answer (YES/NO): NO